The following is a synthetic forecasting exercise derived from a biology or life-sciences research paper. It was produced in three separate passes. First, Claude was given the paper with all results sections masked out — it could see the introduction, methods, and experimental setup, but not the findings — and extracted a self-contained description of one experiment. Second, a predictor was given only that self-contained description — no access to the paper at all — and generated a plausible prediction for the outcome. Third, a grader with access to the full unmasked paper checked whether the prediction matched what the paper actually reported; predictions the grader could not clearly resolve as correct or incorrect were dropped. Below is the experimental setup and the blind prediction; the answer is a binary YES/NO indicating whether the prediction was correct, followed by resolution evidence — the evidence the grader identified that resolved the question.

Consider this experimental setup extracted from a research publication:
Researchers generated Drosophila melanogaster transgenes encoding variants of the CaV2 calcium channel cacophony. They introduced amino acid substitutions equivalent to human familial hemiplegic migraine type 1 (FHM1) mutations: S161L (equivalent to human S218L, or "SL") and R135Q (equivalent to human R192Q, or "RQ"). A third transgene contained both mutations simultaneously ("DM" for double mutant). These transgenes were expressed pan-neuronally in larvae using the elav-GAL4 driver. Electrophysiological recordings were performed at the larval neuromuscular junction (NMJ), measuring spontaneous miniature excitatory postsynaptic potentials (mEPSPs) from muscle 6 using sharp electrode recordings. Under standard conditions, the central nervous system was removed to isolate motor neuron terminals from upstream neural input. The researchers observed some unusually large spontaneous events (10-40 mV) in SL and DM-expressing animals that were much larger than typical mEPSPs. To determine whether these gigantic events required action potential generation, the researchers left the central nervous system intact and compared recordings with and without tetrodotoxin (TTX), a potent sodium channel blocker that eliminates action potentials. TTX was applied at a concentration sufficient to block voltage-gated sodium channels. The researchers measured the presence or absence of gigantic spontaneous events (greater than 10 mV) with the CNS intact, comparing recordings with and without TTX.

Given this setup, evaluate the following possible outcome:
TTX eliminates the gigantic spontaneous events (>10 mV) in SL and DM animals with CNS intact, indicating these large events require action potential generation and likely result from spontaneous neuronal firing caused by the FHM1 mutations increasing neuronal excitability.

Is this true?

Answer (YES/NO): YES